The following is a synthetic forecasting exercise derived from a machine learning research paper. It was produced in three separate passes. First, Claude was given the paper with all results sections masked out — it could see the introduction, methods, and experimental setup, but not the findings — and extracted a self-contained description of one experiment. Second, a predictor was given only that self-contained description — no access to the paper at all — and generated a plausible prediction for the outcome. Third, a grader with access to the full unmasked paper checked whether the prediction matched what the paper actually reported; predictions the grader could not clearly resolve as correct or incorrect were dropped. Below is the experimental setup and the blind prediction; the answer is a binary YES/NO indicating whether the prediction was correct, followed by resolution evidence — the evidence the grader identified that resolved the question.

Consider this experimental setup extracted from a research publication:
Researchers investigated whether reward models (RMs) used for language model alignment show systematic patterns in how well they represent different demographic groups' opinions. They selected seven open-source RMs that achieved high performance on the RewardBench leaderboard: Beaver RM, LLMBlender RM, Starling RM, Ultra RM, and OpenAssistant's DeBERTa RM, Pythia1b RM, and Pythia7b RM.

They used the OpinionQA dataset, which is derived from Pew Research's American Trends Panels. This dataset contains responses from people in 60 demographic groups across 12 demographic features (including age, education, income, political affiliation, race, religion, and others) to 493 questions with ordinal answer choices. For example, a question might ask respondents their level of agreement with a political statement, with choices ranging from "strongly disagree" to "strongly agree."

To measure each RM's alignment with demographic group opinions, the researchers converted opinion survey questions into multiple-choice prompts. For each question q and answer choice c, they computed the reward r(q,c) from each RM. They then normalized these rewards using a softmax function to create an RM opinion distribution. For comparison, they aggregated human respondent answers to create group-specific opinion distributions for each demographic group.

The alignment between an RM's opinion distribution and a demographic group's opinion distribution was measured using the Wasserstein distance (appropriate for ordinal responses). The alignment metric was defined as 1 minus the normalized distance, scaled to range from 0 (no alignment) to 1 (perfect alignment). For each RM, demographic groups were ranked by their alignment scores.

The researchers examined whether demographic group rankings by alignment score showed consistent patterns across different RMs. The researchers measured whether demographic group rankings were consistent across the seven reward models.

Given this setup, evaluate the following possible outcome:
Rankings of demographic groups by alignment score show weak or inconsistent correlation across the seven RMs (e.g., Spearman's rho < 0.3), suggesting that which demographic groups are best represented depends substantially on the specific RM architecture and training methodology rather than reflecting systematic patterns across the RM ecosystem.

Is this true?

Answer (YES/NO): NO